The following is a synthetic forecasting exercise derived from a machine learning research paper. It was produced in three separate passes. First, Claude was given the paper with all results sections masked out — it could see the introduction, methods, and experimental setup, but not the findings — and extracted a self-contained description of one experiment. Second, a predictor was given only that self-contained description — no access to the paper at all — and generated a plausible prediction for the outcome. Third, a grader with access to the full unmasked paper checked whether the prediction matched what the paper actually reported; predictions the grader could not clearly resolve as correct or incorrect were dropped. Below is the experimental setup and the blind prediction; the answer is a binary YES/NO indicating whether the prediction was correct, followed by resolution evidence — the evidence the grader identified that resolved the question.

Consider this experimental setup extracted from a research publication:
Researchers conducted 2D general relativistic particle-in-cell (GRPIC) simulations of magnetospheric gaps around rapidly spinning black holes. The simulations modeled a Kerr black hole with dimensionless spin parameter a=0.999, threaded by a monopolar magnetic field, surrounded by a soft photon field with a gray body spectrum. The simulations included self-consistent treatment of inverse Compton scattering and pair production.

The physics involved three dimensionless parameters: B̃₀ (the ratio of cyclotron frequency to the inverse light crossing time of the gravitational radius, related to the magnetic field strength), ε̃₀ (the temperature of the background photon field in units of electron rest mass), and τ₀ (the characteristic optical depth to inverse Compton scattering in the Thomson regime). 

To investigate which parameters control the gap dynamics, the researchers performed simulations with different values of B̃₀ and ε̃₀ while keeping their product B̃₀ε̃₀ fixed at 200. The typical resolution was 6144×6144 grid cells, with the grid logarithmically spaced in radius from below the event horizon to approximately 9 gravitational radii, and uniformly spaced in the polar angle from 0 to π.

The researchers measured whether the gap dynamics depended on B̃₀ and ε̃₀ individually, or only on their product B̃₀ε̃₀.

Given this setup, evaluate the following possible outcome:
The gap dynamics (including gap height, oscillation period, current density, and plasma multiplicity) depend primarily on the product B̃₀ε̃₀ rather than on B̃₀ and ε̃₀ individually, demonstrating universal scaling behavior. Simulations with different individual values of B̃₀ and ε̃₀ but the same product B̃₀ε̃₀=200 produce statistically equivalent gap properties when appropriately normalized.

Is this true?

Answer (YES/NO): YES